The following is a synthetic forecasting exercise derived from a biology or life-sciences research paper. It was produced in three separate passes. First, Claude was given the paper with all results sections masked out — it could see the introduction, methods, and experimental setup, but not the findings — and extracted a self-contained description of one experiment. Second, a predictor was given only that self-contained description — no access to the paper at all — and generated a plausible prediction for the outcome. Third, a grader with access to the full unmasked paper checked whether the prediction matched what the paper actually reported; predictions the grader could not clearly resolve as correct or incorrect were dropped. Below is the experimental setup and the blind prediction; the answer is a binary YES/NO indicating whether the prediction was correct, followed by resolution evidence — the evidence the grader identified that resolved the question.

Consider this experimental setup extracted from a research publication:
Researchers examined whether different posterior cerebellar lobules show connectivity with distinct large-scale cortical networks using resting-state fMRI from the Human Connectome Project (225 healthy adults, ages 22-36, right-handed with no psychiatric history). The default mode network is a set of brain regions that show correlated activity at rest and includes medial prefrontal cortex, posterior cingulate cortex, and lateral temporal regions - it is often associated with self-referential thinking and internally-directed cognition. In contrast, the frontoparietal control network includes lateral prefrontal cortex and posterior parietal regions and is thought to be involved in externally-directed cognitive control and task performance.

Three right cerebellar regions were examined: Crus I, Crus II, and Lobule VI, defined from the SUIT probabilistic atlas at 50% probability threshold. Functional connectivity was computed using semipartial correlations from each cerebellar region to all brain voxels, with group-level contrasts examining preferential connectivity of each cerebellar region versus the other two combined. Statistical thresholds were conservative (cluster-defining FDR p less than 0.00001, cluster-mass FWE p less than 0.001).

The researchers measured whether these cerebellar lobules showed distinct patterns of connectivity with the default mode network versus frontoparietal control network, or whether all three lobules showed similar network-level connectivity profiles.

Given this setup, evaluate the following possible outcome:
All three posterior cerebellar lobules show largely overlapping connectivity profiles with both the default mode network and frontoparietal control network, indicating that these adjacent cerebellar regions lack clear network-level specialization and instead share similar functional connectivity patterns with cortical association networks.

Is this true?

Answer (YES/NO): NO